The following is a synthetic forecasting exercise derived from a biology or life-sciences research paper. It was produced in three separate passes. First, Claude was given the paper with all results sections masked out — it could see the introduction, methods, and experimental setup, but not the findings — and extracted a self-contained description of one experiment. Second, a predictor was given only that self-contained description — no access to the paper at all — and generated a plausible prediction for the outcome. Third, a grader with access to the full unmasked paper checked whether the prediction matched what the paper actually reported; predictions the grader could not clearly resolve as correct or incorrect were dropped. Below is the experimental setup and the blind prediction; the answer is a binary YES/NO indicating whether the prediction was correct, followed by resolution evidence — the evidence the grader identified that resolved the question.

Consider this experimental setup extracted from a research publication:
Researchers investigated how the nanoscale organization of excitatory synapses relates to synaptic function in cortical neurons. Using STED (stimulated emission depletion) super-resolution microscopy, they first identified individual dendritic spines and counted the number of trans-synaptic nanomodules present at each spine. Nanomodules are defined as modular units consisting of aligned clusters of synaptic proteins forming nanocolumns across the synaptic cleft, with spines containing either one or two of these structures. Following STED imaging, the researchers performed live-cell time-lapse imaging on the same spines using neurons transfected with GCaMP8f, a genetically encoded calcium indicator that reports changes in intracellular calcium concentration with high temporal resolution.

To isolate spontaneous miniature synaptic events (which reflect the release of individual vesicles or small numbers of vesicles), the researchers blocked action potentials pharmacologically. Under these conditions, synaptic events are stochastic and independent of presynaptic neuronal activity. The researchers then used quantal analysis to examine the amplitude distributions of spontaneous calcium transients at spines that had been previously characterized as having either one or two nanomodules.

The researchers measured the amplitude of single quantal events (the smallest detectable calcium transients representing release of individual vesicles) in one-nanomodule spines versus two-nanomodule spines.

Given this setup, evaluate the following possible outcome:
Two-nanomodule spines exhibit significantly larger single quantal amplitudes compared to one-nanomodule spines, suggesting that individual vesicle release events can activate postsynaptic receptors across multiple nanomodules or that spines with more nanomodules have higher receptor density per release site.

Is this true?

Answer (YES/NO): NO